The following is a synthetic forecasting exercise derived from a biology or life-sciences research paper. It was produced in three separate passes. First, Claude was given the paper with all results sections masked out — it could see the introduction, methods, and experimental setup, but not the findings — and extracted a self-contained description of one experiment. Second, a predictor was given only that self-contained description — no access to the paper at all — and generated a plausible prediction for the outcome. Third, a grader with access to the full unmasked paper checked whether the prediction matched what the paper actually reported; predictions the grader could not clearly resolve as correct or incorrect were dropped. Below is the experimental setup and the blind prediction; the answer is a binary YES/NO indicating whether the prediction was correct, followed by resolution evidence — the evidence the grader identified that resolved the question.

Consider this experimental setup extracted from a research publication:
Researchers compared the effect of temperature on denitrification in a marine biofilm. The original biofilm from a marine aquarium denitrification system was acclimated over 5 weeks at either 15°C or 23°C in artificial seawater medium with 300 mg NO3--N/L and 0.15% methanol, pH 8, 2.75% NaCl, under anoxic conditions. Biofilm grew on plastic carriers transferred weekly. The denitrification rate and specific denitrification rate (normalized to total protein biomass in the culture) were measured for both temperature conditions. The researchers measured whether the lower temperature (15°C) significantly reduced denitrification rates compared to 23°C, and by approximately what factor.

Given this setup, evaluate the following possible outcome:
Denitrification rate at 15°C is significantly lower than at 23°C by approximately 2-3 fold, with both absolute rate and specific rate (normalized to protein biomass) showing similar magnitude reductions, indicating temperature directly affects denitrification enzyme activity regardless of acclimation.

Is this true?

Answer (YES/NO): NO